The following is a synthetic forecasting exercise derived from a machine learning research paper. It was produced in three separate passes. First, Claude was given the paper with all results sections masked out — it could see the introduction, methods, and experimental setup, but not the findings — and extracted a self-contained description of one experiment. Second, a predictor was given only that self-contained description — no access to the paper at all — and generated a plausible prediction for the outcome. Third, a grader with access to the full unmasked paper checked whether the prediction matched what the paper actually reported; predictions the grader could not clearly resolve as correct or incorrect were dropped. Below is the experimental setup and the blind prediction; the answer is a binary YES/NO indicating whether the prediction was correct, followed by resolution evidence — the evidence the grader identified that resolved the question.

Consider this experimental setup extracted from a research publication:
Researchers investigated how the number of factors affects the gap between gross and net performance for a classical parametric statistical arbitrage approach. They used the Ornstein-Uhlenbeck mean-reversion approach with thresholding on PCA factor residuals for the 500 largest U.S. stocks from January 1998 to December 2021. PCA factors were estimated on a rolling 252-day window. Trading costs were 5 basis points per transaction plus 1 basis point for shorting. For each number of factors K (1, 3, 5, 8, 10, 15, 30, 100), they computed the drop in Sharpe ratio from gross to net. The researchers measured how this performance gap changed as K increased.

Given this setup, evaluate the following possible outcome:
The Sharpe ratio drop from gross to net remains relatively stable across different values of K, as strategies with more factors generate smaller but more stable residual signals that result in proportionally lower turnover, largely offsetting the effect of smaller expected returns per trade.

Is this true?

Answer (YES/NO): NO